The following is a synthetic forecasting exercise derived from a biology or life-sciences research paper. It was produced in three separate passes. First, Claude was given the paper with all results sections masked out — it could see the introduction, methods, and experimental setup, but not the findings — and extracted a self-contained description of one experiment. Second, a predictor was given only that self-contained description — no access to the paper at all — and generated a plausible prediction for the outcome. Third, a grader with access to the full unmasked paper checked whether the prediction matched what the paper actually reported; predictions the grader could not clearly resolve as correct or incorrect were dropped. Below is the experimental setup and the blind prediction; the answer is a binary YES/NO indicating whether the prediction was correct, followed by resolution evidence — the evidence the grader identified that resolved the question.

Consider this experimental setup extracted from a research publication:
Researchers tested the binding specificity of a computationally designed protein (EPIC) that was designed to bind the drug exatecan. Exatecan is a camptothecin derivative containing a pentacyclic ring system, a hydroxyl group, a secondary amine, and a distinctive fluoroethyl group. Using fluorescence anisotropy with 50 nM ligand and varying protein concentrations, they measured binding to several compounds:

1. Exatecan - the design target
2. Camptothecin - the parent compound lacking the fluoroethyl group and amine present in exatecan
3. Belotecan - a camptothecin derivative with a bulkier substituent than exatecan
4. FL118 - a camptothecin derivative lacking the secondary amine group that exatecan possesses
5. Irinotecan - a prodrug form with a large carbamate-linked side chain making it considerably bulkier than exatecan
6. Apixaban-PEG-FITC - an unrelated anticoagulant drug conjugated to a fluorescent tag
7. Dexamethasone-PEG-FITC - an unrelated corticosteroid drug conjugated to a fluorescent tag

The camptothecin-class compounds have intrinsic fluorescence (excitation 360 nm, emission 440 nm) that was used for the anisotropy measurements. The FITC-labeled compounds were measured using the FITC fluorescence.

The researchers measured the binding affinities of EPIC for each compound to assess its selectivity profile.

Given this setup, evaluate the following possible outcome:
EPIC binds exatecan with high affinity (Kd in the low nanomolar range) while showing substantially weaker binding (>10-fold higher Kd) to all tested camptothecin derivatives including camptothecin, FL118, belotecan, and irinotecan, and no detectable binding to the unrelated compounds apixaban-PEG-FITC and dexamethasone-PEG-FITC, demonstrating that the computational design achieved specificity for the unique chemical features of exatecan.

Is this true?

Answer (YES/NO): NO